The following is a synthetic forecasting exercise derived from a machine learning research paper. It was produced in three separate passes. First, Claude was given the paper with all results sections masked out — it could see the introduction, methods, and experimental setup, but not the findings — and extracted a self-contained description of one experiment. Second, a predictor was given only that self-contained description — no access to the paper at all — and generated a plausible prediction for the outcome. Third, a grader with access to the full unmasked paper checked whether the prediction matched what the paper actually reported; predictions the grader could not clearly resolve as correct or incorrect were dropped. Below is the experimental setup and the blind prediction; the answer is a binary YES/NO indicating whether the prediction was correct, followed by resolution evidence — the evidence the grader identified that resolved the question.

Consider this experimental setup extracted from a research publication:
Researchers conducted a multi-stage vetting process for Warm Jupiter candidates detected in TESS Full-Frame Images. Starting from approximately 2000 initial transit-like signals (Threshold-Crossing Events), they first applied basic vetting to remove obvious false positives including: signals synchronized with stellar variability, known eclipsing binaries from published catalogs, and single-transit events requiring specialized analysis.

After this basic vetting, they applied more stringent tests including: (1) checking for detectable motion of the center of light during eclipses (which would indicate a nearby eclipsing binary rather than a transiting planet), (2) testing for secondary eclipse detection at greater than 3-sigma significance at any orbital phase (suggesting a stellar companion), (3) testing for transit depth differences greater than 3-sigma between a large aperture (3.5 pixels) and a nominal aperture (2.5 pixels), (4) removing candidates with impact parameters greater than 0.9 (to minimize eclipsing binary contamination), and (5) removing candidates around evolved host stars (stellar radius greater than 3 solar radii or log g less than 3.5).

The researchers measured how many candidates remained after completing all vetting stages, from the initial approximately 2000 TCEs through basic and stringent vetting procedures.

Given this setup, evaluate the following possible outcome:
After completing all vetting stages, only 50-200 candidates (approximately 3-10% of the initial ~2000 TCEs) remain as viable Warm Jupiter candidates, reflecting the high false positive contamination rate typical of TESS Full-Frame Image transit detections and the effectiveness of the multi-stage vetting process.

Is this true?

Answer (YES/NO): YES